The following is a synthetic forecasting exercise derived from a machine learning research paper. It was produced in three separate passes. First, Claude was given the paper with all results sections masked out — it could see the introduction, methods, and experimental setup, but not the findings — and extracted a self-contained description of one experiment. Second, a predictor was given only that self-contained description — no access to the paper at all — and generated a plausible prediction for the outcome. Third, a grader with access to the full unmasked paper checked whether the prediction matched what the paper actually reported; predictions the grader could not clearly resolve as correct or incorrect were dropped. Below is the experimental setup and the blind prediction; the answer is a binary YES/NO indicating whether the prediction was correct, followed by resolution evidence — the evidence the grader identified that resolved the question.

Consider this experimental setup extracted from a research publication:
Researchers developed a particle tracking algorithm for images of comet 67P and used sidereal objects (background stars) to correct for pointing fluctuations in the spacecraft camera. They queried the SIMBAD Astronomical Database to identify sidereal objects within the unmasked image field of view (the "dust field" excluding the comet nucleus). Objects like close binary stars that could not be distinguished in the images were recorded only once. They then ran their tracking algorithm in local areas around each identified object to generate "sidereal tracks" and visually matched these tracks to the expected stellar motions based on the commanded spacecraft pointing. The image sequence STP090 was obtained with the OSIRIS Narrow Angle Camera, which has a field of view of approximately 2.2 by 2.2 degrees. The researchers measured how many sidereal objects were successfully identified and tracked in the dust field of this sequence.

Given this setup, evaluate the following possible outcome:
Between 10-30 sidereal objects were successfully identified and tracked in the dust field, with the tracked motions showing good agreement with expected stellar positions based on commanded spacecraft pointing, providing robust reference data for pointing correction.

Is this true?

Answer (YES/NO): YES